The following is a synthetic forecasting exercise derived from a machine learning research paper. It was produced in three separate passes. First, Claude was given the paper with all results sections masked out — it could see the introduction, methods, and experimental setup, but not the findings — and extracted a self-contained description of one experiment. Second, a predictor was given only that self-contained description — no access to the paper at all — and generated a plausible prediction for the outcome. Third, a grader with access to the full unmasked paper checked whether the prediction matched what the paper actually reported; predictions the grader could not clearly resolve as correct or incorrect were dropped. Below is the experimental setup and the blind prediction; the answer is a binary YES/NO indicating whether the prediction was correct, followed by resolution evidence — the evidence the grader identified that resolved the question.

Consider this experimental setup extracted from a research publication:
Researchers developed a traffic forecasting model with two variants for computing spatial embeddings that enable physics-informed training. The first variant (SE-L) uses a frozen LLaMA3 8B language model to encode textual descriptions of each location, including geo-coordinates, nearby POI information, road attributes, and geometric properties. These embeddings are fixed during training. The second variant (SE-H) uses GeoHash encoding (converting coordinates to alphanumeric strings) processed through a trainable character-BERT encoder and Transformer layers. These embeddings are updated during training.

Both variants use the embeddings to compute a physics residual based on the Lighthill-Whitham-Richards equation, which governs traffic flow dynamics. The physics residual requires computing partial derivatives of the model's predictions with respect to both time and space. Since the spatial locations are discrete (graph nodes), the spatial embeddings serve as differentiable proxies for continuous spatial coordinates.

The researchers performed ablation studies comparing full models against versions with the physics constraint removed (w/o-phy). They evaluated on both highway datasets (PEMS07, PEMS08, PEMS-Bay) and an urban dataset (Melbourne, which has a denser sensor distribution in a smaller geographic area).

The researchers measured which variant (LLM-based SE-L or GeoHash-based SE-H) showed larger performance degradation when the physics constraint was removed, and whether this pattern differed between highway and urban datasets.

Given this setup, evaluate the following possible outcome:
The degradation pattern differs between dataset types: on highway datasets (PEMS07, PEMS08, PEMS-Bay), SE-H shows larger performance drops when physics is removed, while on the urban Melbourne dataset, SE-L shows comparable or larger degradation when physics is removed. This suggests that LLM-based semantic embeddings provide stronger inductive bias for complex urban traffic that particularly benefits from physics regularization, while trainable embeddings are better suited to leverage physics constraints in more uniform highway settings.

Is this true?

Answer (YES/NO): NO